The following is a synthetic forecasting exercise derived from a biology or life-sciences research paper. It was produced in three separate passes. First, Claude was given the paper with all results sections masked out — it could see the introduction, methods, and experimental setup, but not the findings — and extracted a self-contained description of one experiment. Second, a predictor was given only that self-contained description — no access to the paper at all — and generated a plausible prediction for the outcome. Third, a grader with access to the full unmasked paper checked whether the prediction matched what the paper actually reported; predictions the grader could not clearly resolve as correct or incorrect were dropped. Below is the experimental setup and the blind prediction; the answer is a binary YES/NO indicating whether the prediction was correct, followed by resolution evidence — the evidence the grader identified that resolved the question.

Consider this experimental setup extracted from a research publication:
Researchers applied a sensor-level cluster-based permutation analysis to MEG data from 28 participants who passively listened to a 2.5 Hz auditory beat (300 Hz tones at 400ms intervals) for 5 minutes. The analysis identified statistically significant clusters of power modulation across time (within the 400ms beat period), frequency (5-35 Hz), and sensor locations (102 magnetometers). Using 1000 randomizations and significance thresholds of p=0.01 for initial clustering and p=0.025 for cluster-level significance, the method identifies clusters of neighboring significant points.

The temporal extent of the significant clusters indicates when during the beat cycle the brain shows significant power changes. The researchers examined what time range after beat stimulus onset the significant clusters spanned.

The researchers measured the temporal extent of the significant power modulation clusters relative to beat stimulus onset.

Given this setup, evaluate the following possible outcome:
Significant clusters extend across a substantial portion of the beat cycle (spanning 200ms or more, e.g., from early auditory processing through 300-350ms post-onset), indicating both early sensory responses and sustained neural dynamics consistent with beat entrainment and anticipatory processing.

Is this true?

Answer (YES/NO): YES